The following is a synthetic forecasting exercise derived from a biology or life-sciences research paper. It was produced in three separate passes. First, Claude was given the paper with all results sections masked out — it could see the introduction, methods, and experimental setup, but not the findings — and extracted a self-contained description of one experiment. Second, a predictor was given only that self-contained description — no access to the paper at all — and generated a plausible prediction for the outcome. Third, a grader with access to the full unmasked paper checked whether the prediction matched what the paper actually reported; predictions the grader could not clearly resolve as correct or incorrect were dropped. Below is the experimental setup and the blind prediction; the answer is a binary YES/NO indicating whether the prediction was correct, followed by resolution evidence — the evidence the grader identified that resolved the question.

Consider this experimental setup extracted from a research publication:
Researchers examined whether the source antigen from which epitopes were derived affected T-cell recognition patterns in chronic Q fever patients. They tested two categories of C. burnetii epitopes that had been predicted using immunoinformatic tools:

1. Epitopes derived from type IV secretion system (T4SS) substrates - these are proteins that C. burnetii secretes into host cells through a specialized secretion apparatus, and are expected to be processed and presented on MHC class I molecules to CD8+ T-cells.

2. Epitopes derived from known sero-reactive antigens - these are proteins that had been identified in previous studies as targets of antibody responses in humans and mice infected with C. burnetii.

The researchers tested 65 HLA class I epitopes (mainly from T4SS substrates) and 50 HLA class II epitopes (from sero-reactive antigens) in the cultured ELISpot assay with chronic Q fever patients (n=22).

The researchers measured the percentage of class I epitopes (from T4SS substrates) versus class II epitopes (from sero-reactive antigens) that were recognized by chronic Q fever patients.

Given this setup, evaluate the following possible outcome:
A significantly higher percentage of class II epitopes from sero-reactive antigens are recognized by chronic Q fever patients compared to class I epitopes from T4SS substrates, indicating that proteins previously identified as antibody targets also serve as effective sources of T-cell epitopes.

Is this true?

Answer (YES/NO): YES